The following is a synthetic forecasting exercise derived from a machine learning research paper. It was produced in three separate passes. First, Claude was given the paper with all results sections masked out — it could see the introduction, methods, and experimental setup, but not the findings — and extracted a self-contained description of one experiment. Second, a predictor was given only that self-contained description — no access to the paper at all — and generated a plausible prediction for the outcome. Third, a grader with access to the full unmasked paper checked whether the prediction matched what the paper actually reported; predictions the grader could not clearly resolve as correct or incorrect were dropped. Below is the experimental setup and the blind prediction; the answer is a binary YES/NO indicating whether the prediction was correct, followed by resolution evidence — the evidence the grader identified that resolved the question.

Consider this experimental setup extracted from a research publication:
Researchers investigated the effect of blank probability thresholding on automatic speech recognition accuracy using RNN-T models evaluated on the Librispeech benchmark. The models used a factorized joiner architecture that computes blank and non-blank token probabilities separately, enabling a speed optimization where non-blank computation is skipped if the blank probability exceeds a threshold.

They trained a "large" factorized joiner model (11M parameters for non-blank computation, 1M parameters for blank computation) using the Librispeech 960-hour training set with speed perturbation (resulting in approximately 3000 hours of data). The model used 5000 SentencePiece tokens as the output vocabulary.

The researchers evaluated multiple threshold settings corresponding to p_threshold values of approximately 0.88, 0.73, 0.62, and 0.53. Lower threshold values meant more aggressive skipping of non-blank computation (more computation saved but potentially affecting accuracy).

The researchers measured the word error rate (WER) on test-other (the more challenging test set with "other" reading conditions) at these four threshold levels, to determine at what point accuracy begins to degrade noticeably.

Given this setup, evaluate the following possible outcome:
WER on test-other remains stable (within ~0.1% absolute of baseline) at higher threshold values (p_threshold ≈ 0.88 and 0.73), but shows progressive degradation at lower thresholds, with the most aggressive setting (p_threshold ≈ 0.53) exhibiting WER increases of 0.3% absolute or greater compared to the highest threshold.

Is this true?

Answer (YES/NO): NO